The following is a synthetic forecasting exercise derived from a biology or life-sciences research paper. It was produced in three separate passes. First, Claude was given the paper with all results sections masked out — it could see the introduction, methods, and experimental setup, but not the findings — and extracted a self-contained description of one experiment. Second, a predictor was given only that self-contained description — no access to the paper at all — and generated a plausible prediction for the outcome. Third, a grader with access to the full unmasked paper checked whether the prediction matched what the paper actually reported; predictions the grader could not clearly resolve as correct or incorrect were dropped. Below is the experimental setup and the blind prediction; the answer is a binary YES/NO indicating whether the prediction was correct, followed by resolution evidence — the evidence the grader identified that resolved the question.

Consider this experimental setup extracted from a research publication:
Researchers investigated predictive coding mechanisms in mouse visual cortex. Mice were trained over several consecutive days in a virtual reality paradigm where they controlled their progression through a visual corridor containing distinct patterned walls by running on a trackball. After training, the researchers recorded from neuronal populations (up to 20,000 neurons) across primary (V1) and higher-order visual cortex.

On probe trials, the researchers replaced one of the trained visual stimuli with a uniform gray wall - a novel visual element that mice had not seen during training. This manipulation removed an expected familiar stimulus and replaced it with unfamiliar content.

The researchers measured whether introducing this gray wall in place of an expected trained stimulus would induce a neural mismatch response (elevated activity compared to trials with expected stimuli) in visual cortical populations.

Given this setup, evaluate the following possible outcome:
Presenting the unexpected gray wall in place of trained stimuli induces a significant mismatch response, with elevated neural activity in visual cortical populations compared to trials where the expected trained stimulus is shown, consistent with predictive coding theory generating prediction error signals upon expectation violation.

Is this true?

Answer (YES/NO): NO